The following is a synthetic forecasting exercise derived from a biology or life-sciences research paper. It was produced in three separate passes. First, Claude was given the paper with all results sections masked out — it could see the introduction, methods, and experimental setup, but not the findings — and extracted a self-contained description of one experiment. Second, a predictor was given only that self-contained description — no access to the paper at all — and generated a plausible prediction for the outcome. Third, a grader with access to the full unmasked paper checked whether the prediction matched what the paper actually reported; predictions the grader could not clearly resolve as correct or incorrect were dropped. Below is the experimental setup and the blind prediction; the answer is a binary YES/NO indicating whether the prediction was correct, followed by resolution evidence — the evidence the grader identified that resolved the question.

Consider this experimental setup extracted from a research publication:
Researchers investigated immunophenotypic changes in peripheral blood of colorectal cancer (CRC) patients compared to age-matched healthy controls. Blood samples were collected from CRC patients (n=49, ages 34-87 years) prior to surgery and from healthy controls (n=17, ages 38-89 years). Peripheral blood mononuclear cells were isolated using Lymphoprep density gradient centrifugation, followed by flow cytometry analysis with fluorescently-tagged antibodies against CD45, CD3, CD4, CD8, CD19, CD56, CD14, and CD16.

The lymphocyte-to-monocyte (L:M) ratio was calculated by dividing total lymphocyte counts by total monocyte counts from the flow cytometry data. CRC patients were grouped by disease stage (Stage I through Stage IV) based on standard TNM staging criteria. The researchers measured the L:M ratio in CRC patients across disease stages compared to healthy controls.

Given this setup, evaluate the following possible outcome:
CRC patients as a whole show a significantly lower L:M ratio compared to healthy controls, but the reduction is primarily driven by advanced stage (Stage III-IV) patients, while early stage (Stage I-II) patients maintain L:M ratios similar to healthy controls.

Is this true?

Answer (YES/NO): NO